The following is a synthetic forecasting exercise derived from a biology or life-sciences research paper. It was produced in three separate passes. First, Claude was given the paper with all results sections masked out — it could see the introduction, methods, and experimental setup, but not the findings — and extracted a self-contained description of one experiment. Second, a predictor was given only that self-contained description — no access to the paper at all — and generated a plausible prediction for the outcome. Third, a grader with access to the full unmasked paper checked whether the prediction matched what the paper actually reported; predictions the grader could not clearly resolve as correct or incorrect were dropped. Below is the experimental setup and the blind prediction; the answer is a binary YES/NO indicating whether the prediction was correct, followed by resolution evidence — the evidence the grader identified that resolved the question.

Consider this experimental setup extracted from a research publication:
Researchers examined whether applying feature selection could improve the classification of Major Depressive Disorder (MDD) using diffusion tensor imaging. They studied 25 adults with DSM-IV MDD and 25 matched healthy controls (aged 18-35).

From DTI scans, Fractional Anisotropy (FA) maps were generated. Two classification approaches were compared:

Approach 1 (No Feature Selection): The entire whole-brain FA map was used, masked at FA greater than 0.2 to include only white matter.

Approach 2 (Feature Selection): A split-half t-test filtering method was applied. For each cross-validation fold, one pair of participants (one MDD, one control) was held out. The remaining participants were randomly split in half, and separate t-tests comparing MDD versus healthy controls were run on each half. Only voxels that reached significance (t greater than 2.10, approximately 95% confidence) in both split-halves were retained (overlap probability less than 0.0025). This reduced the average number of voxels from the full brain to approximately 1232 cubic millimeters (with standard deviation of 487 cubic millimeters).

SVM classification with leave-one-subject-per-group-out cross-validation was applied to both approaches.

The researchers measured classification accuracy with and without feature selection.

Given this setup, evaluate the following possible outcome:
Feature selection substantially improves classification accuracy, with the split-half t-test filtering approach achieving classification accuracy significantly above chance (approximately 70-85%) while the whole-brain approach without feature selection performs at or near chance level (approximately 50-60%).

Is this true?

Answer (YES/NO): NO